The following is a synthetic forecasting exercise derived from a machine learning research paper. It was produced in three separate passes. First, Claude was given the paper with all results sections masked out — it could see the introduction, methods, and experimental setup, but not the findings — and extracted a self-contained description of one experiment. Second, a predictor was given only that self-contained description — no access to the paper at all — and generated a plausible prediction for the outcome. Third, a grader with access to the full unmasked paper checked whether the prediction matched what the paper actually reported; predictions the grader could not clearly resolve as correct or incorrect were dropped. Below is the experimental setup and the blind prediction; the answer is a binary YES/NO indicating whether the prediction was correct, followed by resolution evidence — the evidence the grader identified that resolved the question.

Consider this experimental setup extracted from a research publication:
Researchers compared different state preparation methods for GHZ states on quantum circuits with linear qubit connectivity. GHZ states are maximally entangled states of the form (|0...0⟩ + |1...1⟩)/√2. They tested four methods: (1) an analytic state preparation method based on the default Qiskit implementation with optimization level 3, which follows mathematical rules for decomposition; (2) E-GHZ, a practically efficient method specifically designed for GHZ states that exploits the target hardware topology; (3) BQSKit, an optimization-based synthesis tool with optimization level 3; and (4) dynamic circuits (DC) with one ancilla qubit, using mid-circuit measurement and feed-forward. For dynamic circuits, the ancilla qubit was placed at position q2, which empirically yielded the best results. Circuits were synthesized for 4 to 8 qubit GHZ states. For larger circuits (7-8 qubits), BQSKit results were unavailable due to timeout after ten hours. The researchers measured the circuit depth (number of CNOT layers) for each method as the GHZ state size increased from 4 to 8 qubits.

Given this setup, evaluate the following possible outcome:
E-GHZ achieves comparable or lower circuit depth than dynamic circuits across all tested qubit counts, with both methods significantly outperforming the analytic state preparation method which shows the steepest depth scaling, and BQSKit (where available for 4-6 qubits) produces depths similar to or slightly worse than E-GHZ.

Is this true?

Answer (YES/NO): NO